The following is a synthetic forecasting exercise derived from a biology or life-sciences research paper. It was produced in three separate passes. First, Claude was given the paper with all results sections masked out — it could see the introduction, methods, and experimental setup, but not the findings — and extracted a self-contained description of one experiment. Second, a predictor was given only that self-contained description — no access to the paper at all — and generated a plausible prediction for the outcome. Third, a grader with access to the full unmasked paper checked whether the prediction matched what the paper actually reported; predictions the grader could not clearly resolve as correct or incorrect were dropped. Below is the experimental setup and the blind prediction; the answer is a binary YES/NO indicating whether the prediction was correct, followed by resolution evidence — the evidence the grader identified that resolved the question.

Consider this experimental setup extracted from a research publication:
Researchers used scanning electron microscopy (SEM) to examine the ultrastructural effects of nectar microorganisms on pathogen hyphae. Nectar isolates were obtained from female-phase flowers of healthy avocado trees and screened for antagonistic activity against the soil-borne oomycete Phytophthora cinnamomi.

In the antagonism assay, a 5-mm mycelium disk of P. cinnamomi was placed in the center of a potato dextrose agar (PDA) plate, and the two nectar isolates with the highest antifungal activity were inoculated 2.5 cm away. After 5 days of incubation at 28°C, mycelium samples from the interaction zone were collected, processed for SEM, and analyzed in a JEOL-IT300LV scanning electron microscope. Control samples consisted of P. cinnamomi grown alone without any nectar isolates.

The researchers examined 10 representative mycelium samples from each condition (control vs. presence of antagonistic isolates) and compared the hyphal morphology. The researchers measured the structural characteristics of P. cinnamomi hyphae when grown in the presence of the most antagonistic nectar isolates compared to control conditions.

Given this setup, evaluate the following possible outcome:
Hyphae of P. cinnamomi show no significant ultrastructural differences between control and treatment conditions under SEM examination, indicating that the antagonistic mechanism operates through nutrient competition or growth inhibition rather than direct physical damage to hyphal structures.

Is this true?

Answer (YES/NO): NO